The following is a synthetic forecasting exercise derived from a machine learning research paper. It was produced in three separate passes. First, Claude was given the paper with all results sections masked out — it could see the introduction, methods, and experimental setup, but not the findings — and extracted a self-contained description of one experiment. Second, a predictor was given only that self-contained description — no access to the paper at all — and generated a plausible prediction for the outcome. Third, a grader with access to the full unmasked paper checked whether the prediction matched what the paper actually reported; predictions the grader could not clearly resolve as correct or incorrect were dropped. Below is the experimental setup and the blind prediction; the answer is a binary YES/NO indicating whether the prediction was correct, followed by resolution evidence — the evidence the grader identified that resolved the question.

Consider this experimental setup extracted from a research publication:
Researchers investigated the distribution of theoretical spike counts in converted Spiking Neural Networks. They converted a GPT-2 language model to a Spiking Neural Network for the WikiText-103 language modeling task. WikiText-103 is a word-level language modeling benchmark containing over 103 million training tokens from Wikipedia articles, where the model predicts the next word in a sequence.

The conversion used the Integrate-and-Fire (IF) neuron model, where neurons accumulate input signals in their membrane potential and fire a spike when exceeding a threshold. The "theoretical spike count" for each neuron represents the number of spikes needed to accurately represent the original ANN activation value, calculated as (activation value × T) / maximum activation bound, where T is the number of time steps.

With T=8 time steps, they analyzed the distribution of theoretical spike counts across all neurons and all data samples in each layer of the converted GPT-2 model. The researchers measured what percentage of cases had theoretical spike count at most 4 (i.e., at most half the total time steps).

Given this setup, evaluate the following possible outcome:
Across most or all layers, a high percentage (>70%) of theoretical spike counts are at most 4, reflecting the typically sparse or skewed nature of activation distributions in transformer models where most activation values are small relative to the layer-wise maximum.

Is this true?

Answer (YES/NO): YES